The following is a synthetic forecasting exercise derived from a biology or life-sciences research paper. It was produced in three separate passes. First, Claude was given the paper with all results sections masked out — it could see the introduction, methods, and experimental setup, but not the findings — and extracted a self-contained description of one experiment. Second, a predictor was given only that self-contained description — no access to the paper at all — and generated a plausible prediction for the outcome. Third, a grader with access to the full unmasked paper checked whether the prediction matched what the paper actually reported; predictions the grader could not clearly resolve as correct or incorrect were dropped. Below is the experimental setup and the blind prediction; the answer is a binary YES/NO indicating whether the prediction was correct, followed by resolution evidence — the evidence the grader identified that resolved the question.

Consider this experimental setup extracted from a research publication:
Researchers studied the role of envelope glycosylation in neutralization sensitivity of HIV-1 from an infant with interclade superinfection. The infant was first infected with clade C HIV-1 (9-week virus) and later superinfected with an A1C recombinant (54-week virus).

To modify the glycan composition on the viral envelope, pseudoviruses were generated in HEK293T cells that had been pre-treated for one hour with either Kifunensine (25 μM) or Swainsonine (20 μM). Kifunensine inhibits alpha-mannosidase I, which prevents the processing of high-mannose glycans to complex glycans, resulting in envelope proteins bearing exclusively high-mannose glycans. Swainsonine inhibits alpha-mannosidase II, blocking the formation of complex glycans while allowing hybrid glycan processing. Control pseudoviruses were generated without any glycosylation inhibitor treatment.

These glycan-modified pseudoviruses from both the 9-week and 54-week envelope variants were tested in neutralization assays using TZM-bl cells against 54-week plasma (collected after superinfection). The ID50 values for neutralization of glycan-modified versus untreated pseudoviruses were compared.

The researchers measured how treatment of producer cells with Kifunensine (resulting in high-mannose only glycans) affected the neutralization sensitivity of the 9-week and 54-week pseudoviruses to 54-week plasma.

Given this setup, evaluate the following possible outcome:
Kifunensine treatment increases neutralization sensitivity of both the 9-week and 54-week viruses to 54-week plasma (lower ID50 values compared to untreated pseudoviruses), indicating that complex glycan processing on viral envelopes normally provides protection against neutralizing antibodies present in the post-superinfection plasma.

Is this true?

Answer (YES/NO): NO